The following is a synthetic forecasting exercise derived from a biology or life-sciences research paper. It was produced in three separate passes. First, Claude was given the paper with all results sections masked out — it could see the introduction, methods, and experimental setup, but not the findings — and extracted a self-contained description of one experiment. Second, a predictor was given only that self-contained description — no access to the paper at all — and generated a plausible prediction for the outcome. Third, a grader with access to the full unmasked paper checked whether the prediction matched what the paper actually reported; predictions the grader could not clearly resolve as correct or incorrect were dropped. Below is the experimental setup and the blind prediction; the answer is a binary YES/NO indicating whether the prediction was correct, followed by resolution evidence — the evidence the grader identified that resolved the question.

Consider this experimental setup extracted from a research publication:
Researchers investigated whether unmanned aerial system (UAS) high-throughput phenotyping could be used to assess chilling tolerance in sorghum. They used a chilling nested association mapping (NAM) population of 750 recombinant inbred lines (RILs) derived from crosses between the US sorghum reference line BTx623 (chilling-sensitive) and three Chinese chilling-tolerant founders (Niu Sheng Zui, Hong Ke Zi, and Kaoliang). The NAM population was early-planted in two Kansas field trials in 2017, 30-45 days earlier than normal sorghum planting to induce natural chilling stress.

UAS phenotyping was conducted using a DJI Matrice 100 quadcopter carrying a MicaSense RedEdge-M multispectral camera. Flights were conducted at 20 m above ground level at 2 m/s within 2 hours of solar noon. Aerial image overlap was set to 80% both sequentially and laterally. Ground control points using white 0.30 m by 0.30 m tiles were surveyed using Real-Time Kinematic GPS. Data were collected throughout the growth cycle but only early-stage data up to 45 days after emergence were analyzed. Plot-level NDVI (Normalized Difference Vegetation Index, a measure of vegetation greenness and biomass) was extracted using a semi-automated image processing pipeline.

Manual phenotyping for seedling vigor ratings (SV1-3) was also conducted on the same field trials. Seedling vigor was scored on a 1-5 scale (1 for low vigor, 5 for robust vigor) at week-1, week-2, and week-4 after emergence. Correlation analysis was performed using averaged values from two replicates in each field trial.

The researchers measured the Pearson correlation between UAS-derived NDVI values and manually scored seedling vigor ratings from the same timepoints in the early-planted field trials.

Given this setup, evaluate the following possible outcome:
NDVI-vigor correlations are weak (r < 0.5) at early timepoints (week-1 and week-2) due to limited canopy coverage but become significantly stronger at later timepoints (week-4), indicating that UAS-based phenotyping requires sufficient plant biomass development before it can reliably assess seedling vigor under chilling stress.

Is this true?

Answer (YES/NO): NO